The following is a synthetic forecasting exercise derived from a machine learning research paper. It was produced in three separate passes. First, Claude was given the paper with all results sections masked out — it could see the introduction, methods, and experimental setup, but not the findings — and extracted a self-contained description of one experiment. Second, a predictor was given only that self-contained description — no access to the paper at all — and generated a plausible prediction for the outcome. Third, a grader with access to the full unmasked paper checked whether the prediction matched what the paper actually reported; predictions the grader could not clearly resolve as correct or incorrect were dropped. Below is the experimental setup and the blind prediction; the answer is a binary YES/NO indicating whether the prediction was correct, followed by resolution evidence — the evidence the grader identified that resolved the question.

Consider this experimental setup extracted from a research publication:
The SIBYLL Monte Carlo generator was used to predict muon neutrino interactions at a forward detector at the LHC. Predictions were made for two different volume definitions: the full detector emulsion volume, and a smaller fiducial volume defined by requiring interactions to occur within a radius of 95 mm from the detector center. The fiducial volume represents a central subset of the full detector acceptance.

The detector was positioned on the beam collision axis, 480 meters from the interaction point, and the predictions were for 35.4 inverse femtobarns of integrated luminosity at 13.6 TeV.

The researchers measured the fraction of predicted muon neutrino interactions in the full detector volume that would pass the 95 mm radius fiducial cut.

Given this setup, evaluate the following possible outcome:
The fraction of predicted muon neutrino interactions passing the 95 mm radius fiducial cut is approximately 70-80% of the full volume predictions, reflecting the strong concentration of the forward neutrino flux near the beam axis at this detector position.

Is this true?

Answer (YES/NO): NO